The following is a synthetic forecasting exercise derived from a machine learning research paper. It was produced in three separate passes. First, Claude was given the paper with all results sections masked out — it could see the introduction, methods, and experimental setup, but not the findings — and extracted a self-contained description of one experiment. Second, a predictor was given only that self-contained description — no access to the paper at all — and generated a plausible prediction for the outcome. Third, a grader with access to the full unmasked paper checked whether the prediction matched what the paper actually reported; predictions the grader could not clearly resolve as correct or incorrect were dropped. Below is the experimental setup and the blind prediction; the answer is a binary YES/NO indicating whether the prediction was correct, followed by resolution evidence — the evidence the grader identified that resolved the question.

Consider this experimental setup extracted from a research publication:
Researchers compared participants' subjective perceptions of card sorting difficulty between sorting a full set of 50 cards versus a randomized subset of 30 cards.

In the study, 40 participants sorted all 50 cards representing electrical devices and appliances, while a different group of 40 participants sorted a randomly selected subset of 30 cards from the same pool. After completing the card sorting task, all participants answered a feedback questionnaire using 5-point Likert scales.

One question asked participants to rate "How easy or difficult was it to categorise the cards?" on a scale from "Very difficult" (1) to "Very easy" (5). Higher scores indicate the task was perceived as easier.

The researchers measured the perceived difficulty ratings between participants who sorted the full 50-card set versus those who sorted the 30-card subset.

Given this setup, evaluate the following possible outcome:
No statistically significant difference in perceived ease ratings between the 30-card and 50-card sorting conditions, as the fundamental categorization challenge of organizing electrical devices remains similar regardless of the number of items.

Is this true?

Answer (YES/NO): YES